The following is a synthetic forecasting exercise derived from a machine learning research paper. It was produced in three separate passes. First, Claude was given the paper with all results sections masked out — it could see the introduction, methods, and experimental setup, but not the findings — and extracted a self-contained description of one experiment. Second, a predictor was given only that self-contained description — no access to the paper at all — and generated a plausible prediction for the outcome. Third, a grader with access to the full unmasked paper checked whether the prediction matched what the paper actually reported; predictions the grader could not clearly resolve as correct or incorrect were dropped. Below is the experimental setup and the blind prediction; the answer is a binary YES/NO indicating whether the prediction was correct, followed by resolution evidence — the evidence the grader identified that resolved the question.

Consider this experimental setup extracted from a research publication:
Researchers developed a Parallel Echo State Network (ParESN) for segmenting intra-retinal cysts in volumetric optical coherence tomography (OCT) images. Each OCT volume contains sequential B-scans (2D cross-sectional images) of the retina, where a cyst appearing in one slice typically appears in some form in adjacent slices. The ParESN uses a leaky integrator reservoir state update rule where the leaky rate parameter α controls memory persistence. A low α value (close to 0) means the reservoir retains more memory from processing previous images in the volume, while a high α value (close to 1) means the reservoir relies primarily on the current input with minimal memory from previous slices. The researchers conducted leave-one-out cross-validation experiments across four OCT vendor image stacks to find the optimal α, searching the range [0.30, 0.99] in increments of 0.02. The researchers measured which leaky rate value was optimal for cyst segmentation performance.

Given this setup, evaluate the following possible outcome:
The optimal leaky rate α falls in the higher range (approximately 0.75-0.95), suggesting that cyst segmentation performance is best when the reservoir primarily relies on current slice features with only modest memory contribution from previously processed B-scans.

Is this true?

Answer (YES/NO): YES